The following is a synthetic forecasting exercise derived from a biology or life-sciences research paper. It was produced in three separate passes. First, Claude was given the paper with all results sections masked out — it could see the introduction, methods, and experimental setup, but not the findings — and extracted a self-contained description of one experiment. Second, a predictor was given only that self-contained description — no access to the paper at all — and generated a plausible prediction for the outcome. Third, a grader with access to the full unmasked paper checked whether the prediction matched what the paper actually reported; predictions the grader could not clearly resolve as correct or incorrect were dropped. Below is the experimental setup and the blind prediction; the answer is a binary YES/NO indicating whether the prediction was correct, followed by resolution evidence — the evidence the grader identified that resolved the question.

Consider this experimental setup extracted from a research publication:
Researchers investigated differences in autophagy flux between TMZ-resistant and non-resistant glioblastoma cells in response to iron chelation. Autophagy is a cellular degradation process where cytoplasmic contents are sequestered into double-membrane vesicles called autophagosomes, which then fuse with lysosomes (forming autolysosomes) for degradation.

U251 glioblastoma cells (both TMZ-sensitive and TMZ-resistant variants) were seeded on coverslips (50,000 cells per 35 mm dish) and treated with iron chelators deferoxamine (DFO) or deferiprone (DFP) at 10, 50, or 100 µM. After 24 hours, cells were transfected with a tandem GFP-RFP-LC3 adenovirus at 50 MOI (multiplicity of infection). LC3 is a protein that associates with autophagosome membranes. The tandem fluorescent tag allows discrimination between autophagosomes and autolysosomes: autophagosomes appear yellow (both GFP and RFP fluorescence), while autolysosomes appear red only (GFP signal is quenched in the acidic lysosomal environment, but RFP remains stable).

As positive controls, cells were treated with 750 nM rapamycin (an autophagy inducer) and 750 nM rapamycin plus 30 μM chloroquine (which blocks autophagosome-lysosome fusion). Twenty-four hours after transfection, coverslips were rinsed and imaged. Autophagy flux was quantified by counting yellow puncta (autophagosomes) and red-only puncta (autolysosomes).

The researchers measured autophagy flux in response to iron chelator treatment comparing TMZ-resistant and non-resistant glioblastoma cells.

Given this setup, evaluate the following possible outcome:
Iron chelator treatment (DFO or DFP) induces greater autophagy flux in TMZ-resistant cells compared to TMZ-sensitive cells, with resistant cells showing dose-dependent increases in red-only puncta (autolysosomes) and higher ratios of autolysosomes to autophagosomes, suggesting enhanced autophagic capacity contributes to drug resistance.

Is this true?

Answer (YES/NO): NO